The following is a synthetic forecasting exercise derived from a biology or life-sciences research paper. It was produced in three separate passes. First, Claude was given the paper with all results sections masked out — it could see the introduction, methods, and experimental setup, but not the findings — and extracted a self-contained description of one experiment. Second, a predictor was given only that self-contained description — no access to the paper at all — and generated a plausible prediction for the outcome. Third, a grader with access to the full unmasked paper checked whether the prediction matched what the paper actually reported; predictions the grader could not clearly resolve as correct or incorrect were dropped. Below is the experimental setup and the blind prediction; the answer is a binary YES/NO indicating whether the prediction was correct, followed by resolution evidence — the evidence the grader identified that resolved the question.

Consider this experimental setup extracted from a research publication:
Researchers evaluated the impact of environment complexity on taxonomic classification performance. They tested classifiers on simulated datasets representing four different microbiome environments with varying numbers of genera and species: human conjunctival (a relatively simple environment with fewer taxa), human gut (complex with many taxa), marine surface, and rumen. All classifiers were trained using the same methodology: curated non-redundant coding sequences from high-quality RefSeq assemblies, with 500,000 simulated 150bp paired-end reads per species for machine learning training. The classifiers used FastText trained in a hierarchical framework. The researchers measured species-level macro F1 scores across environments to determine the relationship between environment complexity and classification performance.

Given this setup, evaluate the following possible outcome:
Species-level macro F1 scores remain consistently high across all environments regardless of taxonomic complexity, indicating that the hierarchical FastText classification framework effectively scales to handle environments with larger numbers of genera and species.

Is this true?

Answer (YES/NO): NO